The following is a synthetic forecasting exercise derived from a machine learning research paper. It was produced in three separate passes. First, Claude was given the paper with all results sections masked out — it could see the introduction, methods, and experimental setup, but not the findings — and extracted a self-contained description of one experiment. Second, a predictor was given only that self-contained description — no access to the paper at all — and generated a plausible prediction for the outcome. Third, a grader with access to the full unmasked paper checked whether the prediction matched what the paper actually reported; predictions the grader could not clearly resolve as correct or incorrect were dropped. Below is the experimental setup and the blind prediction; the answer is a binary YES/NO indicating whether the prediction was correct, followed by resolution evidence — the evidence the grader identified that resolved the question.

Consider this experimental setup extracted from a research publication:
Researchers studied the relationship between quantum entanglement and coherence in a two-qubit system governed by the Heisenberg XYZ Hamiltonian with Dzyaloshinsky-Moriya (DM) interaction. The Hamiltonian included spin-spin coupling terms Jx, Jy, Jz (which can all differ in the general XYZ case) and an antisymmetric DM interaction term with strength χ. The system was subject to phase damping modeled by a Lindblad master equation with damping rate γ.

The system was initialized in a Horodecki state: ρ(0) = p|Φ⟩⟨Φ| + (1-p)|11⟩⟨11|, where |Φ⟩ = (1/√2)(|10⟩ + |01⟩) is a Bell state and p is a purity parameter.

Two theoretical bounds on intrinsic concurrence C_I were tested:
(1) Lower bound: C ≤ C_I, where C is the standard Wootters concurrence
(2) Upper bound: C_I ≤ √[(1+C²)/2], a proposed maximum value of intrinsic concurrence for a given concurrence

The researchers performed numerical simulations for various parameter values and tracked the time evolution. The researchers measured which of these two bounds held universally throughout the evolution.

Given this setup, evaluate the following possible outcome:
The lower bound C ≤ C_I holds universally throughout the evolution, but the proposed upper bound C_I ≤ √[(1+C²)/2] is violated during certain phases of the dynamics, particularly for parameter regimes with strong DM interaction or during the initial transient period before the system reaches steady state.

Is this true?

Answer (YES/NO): NO